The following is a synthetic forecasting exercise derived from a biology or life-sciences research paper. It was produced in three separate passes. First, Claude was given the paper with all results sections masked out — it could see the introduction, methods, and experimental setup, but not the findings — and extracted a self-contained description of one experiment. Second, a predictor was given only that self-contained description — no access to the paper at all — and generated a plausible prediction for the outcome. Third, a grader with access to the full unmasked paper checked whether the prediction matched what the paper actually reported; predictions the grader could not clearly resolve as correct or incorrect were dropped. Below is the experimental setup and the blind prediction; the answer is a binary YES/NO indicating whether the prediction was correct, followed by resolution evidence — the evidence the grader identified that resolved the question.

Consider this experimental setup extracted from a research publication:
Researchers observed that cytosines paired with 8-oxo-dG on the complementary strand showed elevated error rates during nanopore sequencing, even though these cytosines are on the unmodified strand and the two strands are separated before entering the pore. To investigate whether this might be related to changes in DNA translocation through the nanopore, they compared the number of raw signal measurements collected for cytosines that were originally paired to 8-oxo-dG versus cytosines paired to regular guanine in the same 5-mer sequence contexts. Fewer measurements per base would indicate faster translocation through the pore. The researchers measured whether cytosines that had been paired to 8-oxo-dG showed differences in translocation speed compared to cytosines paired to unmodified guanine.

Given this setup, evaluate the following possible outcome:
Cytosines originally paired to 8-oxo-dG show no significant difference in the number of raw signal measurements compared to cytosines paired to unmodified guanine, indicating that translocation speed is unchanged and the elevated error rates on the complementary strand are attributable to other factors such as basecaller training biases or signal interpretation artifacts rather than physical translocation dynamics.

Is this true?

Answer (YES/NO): NO